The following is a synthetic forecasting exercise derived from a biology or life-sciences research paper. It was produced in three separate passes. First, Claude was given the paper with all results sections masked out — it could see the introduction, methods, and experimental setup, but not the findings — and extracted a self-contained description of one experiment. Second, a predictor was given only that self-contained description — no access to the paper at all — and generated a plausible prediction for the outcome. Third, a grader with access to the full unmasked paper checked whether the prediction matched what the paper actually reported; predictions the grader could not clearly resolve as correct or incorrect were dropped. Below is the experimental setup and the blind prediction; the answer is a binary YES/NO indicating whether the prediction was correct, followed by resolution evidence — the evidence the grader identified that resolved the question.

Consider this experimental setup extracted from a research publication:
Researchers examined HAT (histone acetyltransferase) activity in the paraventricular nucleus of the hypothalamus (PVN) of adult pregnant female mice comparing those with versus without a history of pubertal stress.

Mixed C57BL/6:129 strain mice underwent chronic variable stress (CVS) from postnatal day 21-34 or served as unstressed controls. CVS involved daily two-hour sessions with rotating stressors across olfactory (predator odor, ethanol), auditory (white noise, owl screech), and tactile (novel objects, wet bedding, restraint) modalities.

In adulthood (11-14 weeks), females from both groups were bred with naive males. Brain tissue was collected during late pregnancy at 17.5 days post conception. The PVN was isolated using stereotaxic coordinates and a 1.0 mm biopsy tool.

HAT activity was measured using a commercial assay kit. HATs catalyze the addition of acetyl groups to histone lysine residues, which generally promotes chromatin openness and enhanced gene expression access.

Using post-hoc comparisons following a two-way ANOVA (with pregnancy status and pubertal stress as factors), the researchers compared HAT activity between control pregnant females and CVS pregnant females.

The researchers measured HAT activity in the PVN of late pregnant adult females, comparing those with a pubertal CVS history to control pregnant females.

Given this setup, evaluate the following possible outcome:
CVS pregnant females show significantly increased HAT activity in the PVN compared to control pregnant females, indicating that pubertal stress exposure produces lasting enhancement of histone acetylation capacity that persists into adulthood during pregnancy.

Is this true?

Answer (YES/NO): NO